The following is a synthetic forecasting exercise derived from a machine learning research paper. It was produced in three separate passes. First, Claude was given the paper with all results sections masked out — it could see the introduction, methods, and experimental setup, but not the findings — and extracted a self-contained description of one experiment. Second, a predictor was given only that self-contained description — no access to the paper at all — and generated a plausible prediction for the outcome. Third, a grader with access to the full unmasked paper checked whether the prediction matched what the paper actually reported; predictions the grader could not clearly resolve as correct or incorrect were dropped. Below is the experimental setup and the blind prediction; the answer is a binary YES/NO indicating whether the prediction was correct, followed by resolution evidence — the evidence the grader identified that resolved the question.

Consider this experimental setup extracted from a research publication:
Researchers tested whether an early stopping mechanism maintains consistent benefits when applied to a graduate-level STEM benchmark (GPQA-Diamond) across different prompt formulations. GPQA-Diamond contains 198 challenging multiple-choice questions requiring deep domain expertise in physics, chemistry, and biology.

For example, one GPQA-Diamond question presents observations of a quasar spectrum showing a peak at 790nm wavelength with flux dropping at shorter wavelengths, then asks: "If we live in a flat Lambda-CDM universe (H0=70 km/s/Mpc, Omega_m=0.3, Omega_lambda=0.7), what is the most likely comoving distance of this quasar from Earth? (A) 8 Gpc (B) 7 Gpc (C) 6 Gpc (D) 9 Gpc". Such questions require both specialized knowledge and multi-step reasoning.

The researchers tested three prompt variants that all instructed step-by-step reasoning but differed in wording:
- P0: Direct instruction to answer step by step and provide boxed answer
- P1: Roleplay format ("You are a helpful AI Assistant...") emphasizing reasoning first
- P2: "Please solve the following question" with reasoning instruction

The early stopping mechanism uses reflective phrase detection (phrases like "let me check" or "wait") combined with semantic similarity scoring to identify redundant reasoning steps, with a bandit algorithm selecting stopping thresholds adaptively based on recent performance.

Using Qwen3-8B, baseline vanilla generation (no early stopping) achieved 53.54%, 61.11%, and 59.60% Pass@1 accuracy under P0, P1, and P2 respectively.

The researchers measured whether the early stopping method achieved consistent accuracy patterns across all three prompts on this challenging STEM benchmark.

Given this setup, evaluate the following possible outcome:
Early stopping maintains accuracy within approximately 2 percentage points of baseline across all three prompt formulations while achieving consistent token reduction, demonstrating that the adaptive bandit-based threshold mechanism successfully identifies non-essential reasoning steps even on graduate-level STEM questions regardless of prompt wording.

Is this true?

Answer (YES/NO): NO